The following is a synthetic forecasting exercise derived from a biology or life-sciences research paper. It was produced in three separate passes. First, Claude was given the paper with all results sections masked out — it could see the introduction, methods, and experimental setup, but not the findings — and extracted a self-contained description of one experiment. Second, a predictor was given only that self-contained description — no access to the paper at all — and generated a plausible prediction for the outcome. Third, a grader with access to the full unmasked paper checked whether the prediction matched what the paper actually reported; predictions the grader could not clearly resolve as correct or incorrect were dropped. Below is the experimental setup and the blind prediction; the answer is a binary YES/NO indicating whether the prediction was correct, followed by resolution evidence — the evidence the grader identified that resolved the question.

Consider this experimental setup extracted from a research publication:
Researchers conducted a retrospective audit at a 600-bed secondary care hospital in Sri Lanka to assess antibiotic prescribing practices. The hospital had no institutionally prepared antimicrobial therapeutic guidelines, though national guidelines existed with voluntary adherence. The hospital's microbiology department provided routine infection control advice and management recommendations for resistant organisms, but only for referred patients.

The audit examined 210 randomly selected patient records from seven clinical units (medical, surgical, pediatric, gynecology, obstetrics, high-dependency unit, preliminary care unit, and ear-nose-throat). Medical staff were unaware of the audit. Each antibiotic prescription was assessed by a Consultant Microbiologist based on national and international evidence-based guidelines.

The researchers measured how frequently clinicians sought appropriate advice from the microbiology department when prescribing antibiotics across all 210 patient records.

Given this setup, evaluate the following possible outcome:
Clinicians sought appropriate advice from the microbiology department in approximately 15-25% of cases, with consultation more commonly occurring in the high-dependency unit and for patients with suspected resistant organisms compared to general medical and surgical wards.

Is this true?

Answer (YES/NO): NO